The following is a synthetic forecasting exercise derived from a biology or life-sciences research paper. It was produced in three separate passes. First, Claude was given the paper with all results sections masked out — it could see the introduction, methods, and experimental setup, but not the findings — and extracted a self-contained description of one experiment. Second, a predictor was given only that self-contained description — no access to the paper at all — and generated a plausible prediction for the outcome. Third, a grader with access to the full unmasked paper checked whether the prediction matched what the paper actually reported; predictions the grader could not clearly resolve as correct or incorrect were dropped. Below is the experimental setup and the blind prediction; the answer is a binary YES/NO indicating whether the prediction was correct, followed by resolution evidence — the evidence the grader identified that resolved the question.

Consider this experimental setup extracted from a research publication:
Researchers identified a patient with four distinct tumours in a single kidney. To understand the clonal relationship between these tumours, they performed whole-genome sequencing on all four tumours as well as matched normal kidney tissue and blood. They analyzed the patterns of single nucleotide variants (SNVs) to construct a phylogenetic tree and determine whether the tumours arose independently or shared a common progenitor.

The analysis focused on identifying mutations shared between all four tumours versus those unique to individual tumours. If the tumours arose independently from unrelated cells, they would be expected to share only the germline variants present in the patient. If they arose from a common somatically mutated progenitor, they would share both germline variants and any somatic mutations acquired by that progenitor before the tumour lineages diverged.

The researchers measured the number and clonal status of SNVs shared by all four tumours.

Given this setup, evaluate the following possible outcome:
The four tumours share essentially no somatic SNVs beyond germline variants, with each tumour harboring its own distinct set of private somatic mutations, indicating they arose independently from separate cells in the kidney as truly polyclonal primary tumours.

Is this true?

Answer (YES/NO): NO